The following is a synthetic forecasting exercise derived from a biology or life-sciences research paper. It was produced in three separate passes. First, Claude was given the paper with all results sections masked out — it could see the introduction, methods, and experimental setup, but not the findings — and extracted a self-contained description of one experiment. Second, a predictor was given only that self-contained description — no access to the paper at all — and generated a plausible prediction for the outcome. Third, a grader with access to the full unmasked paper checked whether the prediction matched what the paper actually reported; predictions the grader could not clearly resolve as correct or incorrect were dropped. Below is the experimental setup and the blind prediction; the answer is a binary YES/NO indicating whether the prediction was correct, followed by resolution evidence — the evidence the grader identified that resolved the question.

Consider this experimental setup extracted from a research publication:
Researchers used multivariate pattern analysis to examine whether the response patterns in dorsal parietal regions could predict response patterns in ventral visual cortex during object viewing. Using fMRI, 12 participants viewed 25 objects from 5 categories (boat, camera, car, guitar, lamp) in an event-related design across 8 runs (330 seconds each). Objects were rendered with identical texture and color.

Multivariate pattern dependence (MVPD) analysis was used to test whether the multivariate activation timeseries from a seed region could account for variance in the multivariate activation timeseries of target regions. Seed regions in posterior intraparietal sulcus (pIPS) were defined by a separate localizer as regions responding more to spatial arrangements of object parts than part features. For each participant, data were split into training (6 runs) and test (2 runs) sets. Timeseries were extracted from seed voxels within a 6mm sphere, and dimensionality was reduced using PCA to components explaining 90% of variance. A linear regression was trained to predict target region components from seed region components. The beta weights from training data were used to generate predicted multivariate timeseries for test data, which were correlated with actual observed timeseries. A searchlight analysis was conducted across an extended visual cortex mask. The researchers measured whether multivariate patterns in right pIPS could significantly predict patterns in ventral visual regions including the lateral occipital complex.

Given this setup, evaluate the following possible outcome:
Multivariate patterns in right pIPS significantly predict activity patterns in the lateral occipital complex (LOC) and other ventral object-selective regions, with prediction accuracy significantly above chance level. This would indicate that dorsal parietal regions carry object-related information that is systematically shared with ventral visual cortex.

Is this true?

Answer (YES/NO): YES